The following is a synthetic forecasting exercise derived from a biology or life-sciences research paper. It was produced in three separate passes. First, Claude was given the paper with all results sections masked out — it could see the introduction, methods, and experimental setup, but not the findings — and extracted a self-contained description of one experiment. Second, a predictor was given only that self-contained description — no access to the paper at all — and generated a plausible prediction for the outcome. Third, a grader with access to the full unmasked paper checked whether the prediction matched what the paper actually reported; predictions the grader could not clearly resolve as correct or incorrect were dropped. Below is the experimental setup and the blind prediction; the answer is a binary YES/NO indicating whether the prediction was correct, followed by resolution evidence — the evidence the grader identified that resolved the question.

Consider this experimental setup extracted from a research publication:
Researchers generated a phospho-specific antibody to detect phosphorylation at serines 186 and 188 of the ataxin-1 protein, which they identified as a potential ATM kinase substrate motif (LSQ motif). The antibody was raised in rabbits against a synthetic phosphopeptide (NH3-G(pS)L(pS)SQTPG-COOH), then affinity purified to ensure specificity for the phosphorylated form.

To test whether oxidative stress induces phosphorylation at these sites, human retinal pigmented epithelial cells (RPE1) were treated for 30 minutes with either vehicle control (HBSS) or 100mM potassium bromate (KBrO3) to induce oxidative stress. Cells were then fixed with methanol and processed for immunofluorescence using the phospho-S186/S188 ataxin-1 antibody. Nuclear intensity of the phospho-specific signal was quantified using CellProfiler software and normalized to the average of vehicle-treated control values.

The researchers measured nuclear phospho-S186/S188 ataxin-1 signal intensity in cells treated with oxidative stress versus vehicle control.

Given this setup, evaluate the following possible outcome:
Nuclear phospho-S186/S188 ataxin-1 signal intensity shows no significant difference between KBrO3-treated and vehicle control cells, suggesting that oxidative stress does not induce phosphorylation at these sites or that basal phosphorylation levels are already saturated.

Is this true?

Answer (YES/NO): NO